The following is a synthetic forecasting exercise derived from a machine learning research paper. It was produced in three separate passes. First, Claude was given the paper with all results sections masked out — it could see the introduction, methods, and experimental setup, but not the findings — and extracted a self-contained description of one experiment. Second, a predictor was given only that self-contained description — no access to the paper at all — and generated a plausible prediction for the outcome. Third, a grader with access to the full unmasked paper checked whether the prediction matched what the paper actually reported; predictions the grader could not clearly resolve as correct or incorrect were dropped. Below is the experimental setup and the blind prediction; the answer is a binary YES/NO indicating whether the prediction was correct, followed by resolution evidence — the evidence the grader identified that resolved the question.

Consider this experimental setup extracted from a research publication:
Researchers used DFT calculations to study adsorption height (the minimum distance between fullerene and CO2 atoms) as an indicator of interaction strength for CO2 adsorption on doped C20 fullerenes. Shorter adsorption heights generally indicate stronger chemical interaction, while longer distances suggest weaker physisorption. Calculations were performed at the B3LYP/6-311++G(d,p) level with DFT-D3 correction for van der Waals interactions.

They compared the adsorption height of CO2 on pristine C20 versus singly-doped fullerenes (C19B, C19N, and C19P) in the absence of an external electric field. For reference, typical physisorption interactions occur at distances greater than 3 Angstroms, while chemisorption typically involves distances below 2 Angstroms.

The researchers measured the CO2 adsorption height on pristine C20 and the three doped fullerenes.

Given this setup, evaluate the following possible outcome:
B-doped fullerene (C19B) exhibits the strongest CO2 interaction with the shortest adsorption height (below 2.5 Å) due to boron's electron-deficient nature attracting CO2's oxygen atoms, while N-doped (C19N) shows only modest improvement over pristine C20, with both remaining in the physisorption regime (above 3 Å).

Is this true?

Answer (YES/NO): NO